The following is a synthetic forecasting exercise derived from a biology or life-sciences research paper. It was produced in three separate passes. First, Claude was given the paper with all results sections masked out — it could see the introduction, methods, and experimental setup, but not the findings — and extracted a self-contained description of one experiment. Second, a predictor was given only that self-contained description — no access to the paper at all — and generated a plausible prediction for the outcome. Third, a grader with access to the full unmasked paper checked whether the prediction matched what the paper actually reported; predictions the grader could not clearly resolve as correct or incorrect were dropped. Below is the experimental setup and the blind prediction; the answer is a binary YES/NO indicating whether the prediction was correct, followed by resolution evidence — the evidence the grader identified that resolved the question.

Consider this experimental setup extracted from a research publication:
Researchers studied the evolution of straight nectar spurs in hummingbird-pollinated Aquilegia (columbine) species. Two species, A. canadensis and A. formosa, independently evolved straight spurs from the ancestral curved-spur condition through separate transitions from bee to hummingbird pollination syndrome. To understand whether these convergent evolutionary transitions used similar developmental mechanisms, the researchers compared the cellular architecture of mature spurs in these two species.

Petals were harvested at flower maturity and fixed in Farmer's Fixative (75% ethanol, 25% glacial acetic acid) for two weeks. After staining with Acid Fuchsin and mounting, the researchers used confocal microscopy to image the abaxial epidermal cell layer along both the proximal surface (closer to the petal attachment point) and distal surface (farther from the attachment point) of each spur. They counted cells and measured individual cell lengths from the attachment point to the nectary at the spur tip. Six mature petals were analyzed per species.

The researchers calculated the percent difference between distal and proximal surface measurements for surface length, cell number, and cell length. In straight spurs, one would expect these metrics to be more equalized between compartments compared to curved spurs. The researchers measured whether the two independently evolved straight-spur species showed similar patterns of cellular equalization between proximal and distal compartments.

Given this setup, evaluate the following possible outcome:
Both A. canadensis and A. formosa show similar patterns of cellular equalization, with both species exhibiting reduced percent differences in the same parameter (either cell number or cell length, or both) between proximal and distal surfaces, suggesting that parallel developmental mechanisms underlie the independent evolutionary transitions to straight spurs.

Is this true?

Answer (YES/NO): NO